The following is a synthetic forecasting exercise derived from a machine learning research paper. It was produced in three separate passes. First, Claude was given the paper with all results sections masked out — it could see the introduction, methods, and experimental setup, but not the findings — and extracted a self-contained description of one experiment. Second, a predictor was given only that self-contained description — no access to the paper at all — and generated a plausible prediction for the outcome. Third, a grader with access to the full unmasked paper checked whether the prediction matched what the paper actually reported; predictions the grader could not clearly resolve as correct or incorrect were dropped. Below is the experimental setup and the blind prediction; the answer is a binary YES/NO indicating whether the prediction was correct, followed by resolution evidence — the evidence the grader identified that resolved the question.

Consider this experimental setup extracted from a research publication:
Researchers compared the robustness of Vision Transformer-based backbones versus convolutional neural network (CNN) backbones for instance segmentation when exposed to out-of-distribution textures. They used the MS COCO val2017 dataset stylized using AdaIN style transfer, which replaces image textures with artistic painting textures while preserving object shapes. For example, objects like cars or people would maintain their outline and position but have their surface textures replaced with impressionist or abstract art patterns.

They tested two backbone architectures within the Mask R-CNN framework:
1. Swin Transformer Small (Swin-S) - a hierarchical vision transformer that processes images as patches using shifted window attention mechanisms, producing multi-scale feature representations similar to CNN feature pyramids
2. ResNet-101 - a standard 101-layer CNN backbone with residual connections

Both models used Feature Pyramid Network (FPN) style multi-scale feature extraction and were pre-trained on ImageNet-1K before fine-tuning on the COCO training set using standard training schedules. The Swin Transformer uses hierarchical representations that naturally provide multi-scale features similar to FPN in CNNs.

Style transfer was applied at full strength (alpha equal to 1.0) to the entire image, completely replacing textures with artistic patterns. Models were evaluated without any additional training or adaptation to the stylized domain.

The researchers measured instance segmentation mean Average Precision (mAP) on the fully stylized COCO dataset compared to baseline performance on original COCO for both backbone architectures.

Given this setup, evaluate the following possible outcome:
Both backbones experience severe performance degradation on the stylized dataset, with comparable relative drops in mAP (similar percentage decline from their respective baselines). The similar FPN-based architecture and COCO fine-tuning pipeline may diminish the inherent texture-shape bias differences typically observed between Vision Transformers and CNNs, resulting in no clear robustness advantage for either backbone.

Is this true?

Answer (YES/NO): NO